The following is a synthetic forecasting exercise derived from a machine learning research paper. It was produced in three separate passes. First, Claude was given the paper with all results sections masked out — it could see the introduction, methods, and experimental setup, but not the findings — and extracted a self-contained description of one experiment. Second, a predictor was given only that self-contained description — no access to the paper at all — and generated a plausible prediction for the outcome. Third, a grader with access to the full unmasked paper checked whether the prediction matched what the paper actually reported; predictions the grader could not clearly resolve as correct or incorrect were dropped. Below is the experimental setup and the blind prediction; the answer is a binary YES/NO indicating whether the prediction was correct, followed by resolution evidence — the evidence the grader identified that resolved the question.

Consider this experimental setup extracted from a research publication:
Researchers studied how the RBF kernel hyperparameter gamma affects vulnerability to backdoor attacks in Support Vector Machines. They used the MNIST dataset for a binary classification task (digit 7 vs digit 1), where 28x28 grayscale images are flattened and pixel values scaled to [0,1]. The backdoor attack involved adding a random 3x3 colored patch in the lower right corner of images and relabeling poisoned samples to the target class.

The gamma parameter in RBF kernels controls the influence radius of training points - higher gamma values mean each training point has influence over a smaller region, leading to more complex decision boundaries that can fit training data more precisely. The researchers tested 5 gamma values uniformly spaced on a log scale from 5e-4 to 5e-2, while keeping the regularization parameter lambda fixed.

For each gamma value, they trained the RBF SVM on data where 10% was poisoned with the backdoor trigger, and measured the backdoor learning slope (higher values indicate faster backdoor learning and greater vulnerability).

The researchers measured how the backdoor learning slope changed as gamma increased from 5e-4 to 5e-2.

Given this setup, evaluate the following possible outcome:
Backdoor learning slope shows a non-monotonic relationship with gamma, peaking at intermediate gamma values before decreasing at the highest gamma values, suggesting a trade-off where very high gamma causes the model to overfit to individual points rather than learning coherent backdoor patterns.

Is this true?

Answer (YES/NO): NO